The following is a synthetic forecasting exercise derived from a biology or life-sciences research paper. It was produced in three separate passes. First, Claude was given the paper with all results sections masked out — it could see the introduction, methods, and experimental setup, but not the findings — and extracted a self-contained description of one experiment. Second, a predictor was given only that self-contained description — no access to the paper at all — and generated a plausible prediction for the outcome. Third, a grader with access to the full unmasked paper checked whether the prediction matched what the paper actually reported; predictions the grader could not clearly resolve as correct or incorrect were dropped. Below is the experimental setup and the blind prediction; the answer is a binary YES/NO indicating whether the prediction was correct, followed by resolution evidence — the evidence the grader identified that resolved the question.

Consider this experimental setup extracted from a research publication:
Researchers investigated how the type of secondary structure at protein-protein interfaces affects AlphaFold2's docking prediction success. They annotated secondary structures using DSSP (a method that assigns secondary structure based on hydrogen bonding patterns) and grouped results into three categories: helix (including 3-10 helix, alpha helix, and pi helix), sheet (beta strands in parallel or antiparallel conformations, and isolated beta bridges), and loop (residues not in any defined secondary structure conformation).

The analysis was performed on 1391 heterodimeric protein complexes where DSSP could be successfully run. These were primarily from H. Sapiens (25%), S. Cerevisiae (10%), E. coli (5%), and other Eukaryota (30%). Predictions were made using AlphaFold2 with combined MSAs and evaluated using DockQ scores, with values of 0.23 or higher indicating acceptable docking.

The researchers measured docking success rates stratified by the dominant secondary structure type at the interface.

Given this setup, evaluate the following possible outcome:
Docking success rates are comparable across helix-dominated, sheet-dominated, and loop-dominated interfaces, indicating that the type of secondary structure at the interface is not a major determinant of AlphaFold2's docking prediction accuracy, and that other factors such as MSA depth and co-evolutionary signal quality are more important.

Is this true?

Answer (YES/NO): NO